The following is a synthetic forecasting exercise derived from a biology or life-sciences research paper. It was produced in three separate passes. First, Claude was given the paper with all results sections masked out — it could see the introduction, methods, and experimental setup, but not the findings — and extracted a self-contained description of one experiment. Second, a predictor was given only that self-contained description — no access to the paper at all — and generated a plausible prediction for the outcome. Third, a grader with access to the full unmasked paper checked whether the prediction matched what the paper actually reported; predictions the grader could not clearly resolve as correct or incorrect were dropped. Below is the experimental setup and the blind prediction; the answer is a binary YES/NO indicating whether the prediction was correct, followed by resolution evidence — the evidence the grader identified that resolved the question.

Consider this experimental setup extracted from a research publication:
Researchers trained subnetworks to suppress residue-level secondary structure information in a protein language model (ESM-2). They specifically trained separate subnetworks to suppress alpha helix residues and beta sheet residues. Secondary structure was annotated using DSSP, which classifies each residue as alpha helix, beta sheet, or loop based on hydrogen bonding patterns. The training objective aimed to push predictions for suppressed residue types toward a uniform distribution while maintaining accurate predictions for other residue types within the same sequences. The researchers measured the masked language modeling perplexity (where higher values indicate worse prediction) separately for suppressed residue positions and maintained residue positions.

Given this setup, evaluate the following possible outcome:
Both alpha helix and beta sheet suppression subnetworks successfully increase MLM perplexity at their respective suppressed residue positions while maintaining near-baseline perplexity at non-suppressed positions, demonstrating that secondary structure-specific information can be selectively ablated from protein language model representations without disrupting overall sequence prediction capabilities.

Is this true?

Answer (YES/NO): YES